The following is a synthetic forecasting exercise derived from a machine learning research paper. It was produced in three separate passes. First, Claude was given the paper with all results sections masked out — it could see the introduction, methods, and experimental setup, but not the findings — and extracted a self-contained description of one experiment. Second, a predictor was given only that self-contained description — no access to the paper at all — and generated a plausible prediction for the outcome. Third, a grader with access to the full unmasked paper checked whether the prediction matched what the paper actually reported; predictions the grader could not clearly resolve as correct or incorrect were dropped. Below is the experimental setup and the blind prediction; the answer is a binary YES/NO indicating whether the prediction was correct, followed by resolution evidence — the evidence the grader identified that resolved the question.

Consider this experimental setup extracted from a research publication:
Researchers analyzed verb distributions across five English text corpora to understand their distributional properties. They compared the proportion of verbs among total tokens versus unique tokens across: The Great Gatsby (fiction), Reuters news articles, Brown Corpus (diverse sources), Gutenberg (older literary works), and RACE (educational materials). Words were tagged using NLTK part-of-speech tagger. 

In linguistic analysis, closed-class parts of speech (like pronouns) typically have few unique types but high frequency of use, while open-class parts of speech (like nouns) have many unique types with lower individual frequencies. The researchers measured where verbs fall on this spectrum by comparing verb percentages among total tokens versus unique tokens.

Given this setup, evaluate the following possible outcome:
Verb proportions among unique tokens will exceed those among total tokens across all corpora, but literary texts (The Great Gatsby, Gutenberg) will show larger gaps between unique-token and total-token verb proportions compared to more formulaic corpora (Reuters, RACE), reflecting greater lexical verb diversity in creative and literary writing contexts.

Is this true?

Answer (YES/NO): NO